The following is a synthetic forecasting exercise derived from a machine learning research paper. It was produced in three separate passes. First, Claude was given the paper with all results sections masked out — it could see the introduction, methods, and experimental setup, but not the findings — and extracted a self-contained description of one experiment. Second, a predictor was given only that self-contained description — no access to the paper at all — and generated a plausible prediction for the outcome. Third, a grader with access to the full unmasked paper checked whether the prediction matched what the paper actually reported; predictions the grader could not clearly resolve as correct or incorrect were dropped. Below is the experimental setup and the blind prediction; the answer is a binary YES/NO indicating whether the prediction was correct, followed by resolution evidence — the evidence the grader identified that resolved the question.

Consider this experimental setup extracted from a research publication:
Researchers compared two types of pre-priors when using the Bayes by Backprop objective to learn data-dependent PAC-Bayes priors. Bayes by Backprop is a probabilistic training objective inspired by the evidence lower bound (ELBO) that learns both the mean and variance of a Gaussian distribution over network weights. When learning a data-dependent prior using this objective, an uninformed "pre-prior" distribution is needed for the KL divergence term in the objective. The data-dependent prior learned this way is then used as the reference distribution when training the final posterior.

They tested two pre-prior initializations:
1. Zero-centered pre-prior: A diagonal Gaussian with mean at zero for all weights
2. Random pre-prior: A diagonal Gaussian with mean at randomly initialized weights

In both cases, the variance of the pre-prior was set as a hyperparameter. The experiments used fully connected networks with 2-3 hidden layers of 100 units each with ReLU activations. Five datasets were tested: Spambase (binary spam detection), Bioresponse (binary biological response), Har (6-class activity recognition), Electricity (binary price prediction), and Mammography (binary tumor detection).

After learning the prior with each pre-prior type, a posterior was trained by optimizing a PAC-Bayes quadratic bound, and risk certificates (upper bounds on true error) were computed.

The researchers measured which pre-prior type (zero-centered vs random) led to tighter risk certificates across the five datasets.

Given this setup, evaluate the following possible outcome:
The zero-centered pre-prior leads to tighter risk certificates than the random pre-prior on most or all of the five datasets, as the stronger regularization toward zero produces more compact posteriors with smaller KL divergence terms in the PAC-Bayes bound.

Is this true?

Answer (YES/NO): YES